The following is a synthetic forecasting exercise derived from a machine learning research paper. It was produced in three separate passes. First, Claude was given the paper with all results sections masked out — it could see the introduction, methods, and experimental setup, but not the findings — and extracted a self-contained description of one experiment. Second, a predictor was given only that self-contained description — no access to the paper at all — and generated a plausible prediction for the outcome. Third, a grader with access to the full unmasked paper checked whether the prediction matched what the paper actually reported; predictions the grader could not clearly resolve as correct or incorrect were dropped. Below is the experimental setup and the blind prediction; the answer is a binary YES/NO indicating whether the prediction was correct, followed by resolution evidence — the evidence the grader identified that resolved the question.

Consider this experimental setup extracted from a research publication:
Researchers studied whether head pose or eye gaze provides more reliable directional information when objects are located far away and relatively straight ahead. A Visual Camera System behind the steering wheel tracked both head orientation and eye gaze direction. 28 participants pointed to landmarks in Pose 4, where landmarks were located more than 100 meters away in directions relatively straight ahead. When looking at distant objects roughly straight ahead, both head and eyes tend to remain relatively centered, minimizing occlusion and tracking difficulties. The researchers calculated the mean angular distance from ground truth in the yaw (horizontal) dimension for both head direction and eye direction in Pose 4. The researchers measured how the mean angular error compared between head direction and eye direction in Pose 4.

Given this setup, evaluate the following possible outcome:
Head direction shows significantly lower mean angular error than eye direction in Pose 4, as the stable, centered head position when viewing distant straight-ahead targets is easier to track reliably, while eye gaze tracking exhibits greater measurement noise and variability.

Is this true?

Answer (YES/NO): NO